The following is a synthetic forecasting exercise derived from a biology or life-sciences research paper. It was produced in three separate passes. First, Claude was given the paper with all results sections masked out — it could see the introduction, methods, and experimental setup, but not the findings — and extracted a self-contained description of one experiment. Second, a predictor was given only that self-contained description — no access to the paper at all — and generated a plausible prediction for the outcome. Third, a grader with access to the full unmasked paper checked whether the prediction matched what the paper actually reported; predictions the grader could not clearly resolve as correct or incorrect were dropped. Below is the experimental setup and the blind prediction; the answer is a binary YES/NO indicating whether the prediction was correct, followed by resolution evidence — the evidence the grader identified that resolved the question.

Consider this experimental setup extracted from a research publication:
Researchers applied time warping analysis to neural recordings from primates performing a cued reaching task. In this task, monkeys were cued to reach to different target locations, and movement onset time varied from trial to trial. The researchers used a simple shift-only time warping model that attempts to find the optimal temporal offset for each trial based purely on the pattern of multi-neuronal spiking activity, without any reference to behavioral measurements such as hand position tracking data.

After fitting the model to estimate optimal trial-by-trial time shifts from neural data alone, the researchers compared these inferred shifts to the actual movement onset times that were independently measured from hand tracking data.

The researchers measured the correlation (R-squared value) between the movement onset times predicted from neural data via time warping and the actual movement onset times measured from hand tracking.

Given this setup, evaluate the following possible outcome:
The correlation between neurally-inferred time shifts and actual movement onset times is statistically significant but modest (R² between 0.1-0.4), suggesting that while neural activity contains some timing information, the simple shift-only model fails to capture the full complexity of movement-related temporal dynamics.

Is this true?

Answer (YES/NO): NO